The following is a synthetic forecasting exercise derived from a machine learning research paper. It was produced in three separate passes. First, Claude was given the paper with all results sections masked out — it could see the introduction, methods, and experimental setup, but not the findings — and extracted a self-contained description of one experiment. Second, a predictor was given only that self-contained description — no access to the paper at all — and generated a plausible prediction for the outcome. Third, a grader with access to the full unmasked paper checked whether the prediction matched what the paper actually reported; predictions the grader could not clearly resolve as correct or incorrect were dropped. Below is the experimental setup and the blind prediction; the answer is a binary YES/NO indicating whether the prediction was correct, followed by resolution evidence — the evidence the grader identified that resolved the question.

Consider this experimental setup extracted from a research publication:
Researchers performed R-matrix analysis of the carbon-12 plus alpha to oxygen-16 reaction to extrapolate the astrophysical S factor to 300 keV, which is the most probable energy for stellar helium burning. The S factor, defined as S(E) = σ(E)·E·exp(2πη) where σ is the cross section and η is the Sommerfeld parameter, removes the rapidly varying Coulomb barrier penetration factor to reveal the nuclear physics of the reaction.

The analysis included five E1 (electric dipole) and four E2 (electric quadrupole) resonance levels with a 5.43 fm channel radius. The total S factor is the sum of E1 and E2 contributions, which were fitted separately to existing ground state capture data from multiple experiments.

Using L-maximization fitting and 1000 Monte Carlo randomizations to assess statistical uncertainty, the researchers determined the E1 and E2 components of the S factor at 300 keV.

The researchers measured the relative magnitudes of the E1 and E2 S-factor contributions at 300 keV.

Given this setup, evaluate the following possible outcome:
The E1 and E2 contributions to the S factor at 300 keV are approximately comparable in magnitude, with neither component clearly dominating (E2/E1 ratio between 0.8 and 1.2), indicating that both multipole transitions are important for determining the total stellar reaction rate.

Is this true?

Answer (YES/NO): NO